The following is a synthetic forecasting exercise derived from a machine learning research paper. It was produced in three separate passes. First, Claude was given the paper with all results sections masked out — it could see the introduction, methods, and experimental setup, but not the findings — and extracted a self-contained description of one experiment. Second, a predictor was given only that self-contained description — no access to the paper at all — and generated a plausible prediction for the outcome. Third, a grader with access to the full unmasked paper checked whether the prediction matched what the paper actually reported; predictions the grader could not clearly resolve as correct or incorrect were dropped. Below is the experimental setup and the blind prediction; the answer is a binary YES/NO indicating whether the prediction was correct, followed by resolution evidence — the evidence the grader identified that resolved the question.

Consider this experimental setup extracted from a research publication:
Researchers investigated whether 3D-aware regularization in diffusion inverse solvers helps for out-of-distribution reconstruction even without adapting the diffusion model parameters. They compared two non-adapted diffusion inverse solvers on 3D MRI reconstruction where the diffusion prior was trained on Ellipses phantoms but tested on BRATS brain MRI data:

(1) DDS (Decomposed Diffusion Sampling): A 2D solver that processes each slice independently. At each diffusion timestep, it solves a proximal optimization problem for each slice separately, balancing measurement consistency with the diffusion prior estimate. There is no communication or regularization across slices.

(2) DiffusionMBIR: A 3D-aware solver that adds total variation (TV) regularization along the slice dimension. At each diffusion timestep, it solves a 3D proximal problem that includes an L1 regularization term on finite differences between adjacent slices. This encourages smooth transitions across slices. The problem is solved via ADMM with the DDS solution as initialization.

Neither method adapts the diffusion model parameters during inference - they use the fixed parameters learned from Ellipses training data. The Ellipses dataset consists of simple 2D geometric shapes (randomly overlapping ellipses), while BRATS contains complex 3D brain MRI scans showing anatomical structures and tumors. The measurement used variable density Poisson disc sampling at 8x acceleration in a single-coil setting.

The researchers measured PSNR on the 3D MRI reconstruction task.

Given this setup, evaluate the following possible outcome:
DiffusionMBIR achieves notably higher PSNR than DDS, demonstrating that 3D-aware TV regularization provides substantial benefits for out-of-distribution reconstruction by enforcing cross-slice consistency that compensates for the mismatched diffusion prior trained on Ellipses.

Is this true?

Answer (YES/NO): NO